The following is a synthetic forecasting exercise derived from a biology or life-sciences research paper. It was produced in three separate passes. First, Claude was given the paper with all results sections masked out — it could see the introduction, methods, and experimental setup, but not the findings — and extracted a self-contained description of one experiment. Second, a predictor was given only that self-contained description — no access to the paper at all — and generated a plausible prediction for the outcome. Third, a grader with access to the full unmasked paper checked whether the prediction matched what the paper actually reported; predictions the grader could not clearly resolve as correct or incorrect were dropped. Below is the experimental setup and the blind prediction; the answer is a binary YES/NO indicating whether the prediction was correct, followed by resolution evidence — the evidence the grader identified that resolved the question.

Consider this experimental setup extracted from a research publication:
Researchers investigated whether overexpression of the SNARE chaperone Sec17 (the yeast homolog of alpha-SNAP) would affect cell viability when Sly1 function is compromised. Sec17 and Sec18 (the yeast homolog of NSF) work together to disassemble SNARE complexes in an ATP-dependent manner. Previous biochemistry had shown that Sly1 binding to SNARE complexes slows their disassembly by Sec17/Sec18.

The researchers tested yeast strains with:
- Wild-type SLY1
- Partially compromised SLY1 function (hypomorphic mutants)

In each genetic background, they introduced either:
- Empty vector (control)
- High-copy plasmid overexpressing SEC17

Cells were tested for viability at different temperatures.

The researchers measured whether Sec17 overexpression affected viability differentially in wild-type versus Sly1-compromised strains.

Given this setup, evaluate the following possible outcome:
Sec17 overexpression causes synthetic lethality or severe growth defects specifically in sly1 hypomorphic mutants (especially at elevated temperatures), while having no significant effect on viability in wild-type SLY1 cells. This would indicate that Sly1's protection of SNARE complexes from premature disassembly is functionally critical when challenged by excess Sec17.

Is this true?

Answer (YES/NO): YES